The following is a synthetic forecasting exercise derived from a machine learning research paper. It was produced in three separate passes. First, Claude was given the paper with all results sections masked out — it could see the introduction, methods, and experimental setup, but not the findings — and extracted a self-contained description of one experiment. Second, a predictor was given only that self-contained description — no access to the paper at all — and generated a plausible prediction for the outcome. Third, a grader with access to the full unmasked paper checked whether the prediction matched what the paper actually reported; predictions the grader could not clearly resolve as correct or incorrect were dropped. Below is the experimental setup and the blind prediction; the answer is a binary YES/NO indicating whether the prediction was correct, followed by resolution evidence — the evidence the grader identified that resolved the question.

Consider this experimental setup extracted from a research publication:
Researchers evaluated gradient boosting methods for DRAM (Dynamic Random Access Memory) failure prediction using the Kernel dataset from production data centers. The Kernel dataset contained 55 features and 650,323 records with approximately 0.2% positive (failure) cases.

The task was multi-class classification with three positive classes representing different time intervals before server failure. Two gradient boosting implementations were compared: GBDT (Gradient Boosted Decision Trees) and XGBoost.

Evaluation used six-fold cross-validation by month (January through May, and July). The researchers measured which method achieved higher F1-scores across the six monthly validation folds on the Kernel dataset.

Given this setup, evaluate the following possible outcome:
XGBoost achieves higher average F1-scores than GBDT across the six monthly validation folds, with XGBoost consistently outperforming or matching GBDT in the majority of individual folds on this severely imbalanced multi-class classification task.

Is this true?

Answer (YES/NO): YES